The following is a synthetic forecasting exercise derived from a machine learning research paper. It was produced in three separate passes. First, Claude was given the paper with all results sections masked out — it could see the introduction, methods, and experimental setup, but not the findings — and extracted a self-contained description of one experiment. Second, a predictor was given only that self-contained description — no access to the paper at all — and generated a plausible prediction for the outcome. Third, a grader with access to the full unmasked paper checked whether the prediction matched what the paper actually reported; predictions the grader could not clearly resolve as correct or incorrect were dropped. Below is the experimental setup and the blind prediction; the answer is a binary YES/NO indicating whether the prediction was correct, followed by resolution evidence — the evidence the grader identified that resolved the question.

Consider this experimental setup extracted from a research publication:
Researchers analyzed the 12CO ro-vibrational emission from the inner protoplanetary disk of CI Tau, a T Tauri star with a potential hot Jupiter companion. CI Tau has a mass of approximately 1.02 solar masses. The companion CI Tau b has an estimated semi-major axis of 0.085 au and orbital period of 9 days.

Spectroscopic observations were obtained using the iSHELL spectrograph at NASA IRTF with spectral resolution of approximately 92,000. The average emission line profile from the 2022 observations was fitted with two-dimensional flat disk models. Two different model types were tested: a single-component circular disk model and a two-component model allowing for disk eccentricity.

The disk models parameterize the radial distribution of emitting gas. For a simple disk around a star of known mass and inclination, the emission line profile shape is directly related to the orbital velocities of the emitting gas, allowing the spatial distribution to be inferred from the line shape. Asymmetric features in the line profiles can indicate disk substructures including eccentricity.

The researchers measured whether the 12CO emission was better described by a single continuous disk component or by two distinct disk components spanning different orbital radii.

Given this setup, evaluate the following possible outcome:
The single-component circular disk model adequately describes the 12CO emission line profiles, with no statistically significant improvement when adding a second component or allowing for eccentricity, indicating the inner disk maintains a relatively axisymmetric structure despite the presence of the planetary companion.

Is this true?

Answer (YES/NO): NO